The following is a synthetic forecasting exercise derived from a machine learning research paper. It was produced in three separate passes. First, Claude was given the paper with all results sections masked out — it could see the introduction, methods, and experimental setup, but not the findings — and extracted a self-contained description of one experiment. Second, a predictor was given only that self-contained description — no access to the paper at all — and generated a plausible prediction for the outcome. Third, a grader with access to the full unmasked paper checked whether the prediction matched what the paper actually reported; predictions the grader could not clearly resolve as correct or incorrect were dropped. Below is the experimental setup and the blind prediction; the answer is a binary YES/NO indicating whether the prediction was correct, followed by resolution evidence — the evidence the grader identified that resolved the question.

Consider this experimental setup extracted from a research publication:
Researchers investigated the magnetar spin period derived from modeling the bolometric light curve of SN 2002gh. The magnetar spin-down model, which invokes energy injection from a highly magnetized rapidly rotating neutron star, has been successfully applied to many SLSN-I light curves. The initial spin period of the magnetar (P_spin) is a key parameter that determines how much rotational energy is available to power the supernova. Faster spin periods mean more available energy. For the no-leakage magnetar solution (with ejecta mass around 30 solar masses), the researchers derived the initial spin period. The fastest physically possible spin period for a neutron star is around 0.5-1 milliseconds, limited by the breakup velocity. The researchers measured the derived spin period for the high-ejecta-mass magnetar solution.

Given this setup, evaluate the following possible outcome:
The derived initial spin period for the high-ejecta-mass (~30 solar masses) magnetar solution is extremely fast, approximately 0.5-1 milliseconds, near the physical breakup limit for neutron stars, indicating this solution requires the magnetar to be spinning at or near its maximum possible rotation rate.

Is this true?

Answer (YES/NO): YES